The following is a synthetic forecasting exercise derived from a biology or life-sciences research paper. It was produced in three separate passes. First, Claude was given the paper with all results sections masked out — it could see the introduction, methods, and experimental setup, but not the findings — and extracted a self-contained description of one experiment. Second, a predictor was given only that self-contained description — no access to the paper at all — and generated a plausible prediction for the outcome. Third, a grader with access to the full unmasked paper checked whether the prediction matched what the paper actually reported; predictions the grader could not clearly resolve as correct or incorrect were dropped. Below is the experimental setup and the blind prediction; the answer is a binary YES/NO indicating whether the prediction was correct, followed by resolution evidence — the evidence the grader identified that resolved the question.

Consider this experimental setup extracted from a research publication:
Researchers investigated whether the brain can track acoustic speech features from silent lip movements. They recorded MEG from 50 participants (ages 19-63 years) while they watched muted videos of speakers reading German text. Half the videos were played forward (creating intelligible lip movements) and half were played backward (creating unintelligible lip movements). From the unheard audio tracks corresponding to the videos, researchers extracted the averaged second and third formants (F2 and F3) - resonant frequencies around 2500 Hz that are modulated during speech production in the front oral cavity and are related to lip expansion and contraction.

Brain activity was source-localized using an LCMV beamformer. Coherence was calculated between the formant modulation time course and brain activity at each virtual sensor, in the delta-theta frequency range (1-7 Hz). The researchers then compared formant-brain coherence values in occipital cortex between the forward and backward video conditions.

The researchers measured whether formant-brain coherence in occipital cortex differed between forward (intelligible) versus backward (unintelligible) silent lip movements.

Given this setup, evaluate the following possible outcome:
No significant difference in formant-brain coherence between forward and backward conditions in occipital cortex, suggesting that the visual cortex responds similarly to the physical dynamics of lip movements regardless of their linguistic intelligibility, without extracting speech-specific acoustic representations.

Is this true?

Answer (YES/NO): NO